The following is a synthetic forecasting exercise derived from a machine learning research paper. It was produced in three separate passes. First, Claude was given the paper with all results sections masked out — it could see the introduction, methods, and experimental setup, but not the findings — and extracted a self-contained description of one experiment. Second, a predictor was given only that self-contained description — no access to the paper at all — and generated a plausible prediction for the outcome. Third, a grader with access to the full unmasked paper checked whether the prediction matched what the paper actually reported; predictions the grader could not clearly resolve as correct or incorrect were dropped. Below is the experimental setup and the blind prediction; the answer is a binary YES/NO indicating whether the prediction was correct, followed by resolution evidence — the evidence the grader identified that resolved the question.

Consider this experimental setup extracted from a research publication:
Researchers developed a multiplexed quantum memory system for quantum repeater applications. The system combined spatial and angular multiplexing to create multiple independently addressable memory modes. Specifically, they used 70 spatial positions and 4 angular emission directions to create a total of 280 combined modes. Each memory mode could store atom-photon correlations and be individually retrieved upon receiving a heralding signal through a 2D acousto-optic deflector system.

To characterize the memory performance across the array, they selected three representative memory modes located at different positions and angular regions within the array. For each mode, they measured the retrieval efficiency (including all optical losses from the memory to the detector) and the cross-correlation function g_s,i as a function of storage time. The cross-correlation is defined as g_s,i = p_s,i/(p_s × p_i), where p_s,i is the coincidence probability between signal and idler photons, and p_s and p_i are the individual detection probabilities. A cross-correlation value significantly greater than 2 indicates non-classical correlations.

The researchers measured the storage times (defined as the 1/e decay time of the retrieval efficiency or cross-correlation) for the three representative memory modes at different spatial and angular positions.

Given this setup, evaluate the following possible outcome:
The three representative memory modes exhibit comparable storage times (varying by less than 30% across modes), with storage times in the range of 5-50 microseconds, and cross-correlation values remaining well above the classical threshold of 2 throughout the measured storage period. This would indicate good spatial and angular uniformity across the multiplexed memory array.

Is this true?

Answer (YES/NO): NO